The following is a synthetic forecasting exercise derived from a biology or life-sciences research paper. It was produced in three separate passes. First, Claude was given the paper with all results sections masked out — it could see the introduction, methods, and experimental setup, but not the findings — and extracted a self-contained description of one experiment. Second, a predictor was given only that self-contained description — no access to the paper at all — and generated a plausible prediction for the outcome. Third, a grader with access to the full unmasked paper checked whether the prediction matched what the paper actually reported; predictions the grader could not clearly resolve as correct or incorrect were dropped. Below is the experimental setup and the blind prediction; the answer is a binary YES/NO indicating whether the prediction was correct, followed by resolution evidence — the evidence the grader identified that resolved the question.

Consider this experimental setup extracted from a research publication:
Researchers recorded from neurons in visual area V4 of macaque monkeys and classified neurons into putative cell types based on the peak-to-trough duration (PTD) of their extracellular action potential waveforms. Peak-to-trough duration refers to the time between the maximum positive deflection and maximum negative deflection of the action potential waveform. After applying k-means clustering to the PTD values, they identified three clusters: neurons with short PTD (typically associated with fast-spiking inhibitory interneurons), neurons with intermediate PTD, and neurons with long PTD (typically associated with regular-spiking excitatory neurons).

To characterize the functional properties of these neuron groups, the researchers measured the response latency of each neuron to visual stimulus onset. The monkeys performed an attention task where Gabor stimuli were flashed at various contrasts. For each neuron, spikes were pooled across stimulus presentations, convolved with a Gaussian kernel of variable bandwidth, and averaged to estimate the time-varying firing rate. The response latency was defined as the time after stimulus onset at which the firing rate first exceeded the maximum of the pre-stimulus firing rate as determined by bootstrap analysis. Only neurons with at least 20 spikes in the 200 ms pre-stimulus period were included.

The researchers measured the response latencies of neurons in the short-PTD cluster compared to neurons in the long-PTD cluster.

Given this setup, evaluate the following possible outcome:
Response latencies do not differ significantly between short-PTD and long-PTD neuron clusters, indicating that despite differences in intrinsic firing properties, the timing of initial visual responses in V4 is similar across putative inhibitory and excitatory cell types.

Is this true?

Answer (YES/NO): NO